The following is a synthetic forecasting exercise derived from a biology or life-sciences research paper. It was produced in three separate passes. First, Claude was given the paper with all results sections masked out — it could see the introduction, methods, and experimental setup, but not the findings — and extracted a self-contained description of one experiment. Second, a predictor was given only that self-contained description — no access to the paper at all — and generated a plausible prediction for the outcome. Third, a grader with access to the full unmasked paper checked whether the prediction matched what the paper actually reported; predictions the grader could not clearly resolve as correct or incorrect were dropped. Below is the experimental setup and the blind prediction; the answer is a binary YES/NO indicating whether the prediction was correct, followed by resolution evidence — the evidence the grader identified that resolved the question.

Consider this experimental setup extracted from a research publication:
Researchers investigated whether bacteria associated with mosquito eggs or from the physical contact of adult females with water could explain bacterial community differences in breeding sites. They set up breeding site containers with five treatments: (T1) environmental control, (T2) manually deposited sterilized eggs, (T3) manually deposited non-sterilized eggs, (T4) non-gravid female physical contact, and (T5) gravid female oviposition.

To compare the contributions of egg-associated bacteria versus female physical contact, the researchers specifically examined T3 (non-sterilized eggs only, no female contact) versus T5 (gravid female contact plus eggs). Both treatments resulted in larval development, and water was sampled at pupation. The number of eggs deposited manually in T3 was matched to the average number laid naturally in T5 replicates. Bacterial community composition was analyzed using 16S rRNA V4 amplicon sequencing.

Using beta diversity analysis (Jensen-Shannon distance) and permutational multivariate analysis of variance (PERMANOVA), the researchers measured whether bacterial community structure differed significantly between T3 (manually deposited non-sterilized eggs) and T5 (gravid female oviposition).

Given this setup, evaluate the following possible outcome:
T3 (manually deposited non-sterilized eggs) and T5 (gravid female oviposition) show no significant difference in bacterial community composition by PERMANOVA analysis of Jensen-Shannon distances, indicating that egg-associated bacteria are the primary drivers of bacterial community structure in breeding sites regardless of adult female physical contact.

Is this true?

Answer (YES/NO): NO